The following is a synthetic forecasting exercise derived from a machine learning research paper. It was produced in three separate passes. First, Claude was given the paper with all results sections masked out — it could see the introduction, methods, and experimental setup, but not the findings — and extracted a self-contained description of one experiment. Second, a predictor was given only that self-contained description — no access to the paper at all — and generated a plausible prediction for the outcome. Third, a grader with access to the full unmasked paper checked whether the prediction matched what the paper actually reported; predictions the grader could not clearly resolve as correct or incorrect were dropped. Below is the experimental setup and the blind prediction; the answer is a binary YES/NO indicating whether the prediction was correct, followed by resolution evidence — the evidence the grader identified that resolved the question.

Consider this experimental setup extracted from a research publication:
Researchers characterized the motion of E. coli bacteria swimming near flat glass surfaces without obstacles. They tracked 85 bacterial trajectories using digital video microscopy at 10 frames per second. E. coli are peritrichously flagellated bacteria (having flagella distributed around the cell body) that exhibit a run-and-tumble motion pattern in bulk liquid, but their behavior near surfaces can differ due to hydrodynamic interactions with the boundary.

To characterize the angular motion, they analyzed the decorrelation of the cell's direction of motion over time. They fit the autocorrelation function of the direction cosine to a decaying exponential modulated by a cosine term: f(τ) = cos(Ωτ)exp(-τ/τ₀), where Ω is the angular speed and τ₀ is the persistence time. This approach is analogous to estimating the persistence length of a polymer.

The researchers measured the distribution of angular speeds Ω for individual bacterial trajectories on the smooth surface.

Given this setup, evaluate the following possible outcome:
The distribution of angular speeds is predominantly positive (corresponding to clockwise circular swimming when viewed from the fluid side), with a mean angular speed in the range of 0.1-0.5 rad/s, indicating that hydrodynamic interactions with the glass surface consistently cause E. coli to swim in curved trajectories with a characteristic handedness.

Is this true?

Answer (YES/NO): NO